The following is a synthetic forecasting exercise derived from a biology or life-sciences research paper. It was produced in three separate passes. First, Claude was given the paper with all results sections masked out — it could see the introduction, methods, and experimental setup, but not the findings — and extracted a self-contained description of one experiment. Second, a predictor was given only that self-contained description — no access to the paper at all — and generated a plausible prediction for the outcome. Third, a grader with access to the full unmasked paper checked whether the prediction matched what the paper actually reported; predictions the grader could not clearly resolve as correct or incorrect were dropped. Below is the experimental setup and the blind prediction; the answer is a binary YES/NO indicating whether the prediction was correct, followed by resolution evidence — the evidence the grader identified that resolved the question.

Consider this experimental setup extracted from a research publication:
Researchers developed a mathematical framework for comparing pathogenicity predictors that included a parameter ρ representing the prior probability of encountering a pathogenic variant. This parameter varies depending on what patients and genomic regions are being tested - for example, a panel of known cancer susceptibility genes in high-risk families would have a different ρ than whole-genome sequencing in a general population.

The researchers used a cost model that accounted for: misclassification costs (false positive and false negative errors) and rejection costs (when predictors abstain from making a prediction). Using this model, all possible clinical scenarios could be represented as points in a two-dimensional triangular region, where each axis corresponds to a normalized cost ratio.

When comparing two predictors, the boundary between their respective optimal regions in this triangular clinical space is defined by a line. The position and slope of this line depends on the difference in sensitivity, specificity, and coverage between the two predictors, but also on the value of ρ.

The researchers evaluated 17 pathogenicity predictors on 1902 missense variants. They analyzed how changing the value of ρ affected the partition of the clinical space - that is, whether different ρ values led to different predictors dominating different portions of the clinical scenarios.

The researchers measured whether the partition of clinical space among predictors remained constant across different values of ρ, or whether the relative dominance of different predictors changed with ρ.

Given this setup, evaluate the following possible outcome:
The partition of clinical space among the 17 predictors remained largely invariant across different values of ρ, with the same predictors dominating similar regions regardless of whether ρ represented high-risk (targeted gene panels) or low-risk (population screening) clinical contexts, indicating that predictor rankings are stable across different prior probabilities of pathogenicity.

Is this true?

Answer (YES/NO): NO